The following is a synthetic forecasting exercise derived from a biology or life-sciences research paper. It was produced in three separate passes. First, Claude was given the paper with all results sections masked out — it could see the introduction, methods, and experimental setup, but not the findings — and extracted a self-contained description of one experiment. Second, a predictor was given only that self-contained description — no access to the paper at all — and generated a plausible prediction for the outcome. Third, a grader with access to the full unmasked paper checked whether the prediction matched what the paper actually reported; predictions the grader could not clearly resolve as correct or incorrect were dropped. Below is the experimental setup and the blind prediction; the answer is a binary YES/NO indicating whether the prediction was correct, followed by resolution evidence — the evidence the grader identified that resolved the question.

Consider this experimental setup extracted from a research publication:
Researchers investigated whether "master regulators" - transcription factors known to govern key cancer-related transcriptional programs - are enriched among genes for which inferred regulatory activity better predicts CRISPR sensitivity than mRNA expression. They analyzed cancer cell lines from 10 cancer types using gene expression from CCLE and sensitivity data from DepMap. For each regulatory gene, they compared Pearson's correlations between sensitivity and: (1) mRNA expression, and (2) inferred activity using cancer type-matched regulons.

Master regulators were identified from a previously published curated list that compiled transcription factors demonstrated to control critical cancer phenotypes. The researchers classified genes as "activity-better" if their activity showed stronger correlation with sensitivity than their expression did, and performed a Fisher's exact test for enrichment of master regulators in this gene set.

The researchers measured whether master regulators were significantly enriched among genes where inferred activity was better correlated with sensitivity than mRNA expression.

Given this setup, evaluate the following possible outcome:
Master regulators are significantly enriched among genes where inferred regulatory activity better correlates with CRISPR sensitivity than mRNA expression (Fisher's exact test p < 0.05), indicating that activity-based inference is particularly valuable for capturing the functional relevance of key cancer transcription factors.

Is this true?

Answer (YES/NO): NO